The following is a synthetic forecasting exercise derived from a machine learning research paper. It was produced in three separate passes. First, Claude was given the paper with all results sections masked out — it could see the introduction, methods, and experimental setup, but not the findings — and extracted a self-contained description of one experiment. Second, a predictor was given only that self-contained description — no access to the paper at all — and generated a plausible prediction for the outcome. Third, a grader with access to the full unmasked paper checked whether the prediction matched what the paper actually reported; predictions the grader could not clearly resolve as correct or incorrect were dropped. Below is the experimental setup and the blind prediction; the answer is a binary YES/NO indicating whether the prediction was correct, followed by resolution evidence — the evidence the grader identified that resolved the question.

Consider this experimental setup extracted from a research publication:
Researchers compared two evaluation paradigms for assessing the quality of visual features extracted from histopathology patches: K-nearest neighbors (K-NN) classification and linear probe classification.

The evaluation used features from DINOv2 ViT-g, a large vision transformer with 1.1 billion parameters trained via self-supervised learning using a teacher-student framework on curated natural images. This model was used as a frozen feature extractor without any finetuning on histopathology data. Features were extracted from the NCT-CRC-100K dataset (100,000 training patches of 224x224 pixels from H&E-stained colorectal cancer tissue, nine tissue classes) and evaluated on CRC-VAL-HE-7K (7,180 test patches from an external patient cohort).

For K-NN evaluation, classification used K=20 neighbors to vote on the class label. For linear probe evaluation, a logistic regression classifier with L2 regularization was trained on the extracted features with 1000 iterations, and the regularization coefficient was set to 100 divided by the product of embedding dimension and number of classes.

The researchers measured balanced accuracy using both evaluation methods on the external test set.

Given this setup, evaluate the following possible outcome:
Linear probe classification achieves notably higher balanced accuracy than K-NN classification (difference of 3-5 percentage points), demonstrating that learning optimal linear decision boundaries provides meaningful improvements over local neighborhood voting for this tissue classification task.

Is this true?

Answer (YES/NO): NO